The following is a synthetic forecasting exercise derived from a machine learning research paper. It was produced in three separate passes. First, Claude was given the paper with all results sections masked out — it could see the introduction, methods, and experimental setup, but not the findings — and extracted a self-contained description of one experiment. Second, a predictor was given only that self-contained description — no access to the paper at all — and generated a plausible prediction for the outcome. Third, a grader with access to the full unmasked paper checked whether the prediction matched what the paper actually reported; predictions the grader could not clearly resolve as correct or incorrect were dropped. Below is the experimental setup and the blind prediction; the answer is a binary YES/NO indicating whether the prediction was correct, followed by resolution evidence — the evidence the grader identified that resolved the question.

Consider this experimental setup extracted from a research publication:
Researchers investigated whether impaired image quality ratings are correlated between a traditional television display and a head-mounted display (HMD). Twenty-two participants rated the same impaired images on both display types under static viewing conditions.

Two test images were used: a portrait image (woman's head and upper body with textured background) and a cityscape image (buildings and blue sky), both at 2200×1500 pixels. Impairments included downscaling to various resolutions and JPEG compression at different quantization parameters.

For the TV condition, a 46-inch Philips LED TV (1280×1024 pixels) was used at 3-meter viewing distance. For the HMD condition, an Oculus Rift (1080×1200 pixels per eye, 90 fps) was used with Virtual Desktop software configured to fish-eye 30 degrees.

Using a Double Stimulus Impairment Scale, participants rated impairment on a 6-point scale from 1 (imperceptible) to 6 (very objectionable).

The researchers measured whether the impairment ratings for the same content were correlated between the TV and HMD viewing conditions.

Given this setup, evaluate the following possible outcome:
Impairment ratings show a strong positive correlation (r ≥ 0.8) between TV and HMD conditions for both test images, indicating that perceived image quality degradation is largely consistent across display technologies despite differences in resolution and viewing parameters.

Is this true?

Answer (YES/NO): NO